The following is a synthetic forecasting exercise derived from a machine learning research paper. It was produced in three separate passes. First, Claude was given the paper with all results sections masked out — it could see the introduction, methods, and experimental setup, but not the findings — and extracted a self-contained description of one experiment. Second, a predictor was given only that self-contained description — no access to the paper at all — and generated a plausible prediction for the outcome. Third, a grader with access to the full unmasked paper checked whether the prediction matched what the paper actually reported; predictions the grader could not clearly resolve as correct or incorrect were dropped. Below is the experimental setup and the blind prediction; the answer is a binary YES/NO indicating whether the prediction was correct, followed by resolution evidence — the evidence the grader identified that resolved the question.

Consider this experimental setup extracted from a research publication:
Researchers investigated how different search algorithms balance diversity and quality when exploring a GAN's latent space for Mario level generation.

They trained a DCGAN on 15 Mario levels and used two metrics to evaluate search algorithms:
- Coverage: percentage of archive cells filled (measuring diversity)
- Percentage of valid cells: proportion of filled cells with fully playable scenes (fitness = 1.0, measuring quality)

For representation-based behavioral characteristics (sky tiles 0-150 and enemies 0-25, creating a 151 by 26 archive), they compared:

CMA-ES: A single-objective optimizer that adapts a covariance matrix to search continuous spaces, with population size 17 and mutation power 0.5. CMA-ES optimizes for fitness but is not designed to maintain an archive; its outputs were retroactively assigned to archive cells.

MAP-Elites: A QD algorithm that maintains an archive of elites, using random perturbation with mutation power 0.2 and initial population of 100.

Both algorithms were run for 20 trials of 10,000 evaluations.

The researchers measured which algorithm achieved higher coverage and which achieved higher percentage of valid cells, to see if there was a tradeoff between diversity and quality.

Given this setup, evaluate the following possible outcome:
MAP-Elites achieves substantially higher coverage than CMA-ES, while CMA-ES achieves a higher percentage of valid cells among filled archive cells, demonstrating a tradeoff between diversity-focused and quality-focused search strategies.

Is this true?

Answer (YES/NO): YES